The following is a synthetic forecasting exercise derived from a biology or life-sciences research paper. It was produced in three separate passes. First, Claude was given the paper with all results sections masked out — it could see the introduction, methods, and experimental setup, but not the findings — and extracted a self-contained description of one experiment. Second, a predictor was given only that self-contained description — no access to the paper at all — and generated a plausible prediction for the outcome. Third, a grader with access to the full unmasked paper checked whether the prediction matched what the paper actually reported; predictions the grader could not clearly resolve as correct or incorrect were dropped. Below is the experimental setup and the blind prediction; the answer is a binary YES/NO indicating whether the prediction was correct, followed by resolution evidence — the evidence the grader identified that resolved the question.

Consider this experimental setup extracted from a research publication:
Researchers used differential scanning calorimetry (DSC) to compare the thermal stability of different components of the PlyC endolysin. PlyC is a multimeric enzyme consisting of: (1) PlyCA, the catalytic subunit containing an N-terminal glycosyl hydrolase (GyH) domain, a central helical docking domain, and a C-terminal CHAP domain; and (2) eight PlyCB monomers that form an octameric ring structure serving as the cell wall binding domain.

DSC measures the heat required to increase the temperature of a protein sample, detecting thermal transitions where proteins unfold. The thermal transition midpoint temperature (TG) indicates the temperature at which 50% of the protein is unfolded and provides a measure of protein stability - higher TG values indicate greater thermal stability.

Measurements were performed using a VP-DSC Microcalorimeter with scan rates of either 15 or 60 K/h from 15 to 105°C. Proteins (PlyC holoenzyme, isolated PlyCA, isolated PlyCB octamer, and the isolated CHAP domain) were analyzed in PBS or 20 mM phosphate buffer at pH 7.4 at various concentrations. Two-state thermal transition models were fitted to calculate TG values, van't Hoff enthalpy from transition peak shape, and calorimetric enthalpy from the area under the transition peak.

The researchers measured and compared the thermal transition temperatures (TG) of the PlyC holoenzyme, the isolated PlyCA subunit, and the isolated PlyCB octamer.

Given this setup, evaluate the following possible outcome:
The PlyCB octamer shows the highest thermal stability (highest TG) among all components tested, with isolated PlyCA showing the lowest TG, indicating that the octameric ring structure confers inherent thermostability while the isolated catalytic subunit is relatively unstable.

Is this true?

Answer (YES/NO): YES